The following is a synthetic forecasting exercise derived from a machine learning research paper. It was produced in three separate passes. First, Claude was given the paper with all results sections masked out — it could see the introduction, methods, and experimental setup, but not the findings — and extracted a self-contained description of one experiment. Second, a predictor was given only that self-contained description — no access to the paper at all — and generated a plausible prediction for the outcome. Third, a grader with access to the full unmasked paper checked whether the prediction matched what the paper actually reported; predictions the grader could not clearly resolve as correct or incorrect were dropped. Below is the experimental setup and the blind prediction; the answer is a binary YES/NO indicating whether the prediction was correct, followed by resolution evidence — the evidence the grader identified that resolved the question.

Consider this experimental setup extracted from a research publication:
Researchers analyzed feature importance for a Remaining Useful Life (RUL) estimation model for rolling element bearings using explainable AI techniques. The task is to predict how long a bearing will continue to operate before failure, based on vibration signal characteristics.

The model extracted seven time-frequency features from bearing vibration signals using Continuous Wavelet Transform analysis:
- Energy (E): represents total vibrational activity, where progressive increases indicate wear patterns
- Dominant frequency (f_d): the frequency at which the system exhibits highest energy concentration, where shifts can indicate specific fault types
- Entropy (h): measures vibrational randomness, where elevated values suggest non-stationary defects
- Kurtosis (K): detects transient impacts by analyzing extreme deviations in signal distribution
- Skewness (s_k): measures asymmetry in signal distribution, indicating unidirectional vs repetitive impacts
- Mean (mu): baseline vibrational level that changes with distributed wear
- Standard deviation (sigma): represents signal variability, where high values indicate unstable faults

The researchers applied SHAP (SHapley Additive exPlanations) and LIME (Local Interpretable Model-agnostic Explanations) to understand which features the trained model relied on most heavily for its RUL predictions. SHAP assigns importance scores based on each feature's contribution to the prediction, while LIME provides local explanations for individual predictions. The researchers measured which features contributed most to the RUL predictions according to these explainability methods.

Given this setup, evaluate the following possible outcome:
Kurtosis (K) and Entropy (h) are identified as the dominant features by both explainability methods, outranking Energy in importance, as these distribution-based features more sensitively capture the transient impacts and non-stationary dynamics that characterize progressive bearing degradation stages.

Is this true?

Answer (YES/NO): NO